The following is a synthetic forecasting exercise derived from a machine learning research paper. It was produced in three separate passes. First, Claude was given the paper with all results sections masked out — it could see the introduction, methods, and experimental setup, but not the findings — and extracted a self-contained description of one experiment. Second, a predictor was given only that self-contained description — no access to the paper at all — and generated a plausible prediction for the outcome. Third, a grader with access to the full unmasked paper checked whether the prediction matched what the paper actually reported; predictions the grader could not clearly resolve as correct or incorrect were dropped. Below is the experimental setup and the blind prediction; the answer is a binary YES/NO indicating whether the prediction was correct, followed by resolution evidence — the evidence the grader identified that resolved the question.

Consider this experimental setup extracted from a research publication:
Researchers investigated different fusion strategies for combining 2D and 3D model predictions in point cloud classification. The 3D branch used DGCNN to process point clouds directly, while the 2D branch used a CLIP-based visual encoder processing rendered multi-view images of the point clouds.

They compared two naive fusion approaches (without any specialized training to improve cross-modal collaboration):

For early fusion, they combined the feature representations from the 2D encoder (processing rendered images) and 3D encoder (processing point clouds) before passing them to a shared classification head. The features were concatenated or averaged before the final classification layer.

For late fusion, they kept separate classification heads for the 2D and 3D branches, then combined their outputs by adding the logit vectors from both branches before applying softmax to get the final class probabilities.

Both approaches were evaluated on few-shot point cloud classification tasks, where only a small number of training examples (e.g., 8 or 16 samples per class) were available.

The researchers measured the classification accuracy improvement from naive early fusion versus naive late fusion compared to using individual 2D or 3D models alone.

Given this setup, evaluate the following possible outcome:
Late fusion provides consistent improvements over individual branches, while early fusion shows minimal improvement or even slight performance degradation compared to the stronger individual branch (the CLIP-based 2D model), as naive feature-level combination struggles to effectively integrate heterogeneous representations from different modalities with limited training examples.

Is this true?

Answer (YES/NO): NO